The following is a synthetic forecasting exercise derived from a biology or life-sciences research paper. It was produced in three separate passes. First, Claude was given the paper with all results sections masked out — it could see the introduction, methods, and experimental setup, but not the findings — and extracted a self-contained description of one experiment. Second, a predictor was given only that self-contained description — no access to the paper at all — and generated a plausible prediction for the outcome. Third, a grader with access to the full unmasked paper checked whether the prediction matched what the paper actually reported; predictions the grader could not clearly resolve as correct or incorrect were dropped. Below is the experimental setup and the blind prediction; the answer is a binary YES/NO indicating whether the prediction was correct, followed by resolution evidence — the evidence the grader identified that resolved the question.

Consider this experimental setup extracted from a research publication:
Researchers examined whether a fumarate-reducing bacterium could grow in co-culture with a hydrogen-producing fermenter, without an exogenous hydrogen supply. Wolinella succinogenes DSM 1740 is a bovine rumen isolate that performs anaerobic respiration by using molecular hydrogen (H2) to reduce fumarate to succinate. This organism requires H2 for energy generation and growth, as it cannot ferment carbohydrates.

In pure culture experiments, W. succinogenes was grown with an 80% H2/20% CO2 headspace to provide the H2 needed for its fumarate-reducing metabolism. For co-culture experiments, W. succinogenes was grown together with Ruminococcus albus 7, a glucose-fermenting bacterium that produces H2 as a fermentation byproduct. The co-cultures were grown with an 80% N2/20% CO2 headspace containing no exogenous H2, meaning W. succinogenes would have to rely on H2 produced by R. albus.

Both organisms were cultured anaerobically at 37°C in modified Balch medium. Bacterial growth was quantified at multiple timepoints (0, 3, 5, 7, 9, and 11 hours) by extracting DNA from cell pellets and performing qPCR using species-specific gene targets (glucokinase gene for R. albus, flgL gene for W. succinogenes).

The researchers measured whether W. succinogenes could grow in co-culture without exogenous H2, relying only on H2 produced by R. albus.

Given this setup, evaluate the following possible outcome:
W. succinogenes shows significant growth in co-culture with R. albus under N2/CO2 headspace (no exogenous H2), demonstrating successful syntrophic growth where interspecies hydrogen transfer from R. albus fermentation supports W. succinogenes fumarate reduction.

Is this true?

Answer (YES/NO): YES